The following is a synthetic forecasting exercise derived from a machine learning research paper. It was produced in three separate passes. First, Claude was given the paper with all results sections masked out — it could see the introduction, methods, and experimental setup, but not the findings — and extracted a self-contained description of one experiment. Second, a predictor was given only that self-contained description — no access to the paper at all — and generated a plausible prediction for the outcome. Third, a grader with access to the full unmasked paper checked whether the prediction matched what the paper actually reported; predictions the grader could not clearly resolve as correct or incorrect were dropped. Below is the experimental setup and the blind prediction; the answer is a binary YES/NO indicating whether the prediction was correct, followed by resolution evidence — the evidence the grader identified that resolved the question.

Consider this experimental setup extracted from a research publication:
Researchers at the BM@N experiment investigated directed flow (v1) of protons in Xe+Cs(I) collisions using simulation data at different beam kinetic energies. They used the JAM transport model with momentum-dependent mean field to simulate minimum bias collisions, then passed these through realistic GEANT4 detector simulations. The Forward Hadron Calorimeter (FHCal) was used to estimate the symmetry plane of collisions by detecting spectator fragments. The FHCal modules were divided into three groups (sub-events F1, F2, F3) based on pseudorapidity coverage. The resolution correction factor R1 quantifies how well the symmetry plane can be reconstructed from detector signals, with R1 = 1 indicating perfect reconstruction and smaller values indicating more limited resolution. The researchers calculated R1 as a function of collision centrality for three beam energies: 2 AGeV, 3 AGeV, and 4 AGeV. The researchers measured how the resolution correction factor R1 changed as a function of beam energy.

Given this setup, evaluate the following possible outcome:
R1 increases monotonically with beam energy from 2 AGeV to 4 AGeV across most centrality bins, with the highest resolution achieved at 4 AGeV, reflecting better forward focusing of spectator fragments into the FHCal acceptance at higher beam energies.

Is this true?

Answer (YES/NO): NO